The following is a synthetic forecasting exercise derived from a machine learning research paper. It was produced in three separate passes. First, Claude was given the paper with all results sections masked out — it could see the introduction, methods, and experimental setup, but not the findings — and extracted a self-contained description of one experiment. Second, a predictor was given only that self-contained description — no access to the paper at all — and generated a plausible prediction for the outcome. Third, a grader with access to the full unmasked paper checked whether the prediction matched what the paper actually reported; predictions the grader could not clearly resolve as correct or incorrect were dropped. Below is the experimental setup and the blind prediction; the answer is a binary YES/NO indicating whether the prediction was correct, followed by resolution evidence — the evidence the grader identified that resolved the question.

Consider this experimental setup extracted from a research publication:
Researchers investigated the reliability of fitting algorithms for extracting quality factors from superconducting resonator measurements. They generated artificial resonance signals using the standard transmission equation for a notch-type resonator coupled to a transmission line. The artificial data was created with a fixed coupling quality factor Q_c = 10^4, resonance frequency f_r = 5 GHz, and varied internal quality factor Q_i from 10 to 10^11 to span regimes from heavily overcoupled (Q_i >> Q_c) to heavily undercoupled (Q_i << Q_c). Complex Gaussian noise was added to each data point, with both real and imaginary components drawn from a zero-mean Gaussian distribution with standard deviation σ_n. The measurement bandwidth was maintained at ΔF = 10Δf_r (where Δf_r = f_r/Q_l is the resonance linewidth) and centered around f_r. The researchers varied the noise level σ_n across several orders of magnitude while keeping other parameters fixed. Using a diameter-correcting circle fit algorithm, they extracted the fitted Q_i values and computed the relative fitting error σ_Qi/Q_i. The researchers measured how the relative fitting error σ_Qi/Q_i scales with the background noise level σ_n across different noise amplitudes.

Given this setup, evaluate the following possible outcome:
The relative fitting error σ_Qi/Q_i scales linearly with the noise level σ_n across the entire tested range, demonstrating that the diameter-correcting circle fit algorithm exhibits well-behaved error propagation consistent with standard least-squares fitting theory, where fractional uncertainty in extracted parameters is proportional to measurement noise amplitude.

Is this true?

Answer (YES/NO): YES